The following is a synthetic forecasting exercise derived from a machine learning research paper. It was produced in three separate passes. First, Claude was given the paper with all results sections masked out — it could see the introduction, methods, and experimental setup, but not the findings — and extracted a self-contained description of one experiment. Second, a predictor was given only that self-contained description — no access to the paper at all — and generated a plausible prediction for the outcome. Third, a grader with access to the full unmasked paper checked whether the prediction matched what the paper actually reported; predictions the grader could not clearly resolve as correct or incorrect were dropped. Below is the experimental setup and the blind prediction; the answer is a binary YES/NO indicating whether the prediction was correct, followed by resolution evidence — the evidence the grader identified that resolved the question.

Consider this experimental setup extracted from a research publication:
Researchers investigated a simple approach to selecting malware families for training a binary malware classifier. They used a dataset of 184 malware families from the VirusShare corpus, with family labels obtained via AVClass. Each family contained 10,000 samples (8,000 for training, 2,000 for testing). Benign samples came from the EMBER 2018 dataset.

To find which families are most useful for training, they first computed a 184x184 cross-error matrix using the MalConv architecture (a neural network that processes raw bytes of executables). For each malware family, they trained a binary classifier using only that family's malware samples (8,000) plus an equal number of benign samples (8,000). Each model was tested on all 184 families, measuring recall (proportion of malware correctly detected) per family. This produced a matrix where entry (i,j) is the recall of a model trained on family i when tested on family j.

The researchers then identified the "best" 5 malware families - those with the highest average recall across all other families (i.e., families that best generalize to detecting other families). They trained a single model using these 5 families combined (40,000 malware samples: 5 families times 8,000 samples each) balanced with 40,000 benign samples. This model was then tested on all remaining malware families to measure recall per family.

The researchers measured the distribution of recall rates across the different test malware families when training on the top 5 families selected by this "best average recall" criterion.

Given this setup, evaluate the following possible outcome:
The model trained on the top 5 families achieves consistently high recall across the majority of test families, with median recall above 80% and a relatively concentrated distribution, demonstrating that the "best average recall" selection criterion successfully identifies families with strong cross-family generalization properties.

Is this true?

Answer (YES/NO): NO